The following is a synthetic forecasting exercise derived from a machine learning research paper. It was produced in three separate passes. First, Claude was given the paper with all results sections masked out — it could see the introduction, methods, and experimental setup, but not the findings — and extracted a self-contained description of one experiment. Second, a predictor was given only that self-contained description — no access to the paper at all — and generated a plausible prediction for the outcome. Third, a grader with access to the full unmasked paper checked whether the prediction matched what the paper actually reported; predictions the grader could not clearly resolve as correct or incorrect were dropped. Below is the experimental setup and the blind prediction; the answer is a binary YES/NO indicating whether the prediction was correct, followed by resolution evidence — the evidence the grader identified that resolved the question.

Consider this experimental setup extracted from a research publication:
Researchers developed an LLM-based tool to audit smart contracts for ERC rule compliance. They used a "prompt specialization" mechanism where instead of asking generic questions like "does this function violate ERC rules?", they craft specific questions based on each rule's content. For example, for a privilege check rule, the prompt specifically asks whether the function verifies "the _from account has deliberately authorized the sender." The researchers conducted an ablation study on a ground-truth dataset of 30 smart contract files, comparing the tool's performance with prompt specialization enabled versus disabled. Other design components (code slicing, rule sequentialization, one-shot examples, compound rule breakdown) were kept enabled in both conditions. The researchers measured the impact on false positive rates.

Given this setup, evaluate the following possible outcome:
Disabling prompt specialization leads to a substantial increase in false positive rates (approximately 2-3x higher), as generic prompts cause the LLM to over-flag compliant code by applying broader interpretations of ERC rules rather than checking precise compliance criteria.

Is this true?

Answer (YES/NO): NO